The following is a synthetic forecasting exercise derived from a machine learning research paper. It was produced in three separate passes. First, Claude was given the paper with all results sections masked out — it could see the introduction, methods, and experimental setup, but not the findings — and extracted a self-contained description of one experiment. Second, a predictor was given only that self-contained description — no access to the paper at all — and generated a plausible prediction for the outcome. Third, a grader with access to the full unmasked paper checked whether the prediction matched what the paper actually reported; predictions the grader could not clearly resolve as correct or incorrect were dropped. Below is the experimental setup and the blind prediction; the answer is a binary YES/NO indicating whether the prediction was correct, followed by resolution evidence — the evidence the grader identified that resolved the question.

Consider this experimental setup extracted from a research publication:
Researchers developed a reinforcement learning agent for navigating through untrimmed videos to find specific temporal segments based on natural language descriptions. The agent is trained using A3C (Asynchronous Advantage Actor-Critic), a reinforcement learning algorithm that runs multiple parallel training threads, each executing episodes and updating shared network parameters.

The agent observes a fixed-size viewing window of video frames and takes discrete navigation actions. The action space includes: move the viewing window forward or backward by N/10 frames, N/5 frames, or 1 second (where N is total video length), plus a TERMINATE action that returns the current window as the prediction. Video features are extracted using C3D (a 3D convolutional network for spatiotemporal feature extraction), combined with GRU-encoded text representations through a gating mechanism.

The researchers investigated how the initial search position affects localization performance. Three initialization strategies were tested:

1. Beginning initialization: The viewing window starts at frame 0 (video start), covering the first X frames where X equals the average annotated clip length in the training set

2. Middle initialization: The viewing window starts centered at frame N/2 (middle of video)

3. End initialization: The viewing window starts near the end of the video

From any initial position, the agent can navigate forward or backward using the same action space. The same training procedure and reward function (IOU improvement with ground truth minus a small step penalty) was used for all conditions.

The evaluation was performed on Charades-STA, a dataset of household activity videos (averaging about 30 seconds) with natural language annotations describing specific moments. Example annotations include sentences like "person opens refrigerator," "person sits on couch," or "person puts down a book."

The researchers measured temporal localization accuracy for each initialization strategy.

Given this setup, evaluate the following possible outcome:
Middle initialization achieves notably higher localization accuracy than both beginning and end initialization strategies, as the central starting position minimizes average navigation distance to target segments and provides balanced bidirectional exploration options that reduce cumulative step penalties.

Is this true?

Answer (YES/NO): NO